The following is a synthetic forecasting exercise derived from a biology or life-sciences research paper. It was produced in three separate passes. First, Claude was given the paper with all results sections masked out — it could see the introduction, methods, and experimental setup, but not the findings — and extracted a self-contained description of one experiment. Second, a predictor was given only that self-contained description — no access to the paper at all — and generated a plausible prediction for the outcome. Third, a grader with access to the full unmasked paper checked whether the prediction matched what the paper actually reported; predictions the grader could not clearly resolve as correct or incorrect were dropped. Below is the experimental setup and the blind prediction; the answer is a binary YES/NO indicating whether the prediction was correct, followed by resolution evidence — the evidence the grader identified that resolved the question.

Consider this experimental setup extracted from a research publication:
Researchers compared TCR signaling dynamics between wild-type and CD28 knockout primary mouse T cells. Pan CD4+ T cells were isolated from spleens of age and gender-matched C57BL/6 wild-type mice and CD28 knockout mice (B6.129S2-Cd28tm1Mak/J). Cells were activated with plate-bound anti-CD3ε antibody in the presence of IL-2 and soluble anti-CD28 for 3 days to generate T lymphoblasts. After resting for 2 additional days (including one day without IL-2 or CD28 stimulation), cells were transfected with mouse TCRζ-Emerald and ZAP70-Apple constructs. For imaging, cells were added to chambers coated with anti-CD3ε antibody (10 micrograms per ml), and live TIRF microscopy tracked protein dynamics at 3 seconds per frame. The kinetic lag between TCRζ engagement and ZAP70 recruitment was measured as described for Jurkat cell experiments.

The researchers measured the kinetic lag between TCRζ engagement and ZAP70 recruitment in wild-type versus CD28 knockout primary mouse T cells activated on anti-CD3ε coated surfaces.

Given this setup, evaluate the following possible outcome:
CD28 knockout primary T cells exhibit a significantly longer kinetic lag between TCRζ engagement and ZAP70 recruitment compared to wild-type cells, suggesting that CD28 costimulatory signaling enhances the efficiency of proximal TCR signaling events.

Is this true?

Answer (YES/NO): NO